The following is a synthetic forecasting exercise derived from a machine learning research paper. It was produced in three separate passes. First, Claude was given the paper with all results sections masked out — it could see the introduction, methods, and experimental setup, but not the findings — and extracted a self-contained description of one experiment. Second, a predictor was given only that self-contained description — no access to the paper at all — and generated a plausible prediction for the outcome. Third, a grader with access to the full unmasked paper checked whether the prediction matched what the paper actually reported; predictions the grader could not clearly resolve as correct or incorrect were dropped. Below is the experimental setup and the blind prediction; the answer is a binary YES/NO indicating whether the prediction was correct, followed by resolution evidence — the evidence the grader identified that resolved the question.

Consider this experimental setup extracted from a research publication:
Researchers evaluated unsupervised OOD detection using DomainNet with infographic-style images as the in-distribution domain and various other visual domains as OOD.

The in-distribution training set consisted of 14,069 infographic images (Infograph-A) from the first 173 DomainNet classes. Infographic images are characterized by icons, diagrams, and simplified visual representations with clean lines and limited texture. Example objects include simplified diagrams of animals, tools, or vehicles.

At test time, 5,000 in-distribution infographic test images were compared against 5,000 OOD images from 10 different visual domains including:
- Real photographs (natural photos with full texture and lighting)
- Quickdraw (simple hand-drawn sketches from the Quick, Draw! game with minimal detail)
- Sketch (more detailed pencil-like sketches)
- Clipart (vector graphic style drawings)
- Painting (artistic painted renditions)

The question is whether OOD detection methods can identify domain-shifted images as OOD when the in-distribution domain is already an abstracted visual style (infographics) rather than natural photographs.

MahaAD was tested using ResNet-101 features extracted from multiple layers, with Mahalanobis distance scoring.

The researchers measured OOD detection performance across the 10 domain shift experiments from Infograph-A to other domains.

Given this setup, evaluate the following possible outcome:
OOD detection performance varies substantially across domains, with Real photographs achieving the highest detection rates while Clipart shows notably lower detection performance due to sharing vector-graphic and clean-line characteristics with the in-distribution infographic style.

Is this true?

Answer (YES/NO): NO